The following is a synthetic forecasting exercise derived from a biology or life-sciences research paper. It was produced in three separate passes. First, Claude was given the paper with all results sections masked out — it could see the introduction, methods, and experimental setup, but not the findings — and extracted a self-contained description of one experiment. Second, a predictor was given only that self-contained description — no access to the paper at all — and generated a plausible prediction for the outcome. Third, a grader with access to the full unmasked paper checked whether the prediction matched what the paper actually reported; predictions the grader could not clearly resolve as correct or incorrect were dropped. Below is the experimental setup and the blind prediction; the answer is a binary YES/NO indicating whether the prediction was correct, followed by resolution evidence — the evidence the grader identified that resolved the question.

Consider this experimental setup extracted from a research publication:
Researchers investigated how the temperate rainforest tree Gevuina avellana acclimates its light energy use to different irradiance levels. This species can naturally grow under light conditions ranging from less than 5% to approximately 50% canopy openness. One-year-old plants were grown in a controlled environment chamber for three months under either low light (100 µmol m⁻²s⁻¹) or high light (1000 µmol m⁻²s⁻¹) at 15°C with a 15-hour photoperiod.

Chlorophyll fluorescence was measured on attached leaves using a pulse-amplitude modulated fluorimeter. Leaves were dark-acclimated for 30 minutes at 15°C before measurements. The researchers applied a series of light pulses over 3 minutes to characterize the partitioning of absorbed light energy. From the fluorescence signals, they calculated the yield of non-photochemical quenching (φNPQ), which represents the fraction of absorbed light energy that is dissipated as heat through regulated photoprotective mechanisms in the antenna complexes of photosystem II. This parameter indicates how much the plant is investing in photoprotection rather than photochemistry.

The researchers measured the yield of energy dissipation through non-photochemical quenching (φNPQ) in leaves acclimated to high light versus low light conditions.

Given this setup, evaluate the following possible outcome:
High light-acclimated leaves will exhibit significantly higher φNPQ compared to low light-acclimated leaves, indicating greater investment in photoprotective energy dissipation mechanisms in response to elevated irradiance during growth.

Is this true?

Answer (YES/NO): NO